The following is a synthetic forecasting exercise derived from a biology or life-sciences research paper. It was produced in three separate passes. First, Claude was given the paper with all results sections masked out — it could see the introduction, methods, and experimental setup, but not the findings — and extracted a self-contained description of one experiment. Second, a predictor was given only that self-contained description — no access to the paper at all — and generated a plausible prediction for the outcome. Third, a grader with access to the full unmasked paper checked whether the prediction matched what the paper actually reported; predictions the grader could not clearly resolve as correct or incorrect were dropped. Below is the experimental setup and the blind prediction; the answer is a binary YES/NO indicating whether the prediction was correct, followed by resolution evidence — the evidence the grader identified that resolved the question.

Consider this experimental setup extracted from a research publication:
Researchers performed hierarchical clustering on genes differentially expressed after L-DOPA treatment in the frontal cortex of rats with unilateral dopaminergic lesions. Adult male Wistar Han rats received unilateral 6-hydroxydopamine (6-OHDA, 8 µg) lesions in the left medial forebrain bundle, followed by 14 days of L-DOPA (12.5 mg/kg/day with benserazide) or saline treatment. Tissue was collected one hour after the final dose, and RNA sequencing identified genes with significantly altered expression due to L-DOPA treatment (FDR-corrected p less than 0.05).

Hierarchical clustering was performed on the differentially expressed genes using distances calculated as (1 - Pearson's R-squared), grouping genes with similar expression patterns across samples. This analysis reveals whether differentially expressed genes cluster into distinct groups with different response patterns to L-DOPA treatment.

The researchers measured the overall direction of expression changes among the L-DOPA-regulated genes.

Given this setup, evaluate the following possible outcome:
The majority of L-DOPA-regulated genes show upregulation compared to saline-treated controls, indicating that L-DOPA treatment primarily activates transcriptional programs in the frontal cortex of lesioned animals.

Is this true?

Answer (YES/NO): YES